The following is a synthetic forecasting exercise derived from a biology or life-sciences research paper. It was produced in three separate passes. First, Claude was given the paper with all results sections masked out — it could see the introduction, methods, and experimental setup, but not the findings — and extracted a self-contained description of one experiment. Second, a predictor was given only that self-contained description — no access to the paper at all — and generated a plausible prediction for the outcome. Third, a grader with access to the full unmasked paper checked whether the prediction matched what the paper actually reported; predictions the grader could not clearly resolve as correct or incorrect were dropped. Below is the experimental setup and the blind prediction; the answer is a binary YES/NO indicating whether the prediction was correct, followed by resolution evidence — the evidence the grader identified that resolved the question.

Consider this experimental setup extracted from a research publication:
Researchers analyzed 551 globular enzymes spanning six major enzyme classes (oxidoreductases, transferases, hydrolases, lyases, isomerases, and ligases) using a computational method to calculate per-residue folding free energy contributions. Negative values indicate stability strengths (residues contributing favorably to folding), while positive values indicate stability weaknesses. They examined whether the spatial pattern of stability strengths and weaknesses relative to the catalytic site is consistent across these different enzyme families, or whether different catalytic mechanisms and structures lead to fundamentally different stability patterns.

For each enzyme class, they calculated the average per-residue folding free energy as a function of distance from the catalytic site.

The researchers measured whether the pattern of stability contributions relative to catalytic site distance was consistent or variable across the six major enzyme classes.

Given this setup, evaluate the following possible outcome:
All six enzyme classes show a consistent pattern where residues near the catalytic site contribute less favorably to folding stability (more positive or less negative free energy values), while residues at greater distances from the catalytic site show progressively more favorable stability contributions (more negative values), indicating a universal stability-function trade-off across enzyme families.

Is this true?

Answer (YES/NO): NO